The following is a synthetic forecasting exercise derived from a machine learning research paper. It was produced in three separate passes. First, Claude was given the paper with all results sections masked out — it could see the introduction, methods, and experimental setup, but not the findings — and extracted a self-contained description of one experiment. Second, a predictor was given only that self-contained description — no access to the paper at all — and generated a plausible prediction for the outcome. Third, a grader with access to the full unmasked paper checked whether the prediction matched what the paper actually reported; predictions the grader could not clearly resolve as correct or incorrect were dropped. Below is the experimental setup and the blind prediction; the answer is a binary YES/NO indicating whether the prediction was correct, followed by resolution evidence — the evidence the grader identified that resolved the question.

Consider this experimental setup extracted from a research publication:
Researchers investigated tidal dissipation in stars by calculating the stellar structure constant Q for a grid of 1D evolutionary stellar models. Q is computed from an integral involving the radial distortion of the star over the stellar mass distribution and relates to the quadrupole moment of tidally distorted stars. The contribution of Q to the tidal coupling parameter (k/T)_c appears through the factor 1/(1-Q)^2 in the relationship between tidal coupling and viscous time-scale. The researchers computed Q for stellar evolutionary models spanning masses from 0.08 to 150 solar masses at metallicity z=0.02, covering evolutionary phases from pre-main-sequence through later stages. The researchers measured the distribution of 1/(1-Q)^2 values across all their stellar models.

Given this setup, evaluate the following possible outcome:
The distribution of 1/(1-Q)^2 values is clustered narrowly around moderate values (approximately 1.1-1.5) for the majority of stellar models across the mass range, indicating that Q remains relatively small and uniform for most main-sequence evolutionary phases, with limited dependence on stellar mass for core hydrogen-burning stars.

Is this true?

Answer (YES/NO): NO